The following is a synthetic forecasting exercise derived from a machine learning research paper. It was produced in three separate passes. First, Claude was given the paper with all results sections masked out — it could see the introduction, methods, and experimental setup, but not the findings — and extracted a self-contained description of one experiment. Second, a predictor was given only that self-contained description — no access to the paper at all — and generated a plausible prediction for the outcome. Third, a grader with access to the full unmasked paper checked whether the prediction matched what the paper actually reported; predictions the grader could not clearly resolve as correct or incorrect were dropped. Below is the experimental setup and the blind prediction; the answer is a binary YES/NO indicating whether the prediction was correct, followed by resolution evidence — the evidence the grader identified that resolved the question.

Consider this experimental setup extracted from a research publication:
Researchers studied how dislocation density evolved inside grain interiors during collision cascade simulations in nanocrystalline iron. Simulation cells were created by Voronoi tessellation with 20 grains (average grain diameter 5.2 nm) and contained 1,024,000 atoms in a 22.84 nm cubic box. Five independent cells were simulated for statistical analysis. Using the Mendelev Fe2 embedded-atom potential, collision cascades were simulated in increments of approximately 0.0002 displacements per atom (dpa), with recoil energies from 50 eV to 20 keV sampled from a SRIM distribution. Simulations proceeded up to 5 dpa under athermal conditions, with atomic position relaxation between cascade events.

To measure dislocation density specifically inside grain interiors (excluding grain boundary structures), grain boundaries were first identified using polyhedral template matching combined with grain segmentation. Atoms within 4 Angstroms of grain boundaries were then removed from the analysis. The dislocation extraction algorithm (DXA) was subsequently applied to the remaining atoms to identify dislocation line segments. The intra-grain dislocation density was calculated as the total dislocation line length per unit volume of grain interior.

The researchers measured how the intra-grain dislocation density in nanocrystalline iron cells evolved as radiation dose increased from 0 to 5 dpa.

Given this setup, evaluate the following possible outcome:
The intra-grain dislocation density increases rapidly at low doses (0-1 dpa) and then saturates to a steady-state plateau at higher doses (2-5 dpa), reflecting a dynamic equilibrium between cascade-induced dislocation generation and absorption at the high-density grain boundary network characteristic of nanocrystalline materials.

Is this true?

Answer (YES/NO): NO